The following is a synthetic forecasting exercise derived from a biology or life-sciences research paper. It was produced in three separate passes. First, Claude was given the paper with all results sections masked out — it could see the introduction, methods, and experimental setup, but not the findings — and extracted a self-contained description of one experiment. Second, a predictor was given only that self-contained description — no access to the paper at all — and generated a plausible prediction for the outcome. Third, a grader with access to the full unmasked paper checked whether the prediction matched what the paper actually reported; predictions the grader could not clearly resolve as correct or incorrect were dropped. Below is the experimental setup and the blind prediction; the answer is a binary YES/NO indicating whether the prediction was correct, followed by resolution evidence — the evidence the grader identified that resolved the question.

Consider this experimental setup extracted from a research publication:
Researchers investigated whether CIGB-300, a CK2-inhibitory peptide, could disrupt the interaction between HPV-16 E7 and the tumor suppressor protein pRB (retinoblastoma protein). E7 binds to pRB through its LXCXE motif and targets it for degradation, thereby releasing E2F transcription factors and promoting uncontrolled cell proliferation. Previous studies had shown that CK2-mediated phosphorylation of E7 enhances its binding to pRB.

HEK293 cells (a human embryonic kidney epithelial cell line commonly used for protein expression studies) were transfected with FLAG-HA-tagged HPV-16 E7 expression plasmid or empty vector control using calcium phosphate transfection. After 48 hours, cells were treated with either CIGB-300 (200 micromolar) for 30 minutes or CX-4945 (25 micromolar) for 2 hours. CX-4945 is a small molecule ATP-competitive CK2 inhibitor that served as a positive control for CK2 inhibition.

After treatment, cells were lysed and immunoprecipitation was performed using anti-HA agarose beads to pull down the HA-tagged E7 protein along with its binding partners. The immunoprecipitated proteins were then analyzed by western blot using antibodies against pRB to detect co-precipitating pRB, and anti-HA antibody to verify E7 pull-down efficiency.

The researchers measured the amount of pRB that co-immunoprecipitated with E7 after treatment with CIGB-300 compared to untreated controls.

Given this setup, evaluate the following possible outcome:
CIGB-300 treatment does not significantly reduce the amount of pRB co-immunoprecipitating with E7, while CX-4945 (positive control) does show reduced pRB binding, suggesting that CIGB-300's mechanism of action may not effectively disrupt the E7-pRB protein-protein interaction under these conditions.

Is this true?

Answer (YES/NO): NO